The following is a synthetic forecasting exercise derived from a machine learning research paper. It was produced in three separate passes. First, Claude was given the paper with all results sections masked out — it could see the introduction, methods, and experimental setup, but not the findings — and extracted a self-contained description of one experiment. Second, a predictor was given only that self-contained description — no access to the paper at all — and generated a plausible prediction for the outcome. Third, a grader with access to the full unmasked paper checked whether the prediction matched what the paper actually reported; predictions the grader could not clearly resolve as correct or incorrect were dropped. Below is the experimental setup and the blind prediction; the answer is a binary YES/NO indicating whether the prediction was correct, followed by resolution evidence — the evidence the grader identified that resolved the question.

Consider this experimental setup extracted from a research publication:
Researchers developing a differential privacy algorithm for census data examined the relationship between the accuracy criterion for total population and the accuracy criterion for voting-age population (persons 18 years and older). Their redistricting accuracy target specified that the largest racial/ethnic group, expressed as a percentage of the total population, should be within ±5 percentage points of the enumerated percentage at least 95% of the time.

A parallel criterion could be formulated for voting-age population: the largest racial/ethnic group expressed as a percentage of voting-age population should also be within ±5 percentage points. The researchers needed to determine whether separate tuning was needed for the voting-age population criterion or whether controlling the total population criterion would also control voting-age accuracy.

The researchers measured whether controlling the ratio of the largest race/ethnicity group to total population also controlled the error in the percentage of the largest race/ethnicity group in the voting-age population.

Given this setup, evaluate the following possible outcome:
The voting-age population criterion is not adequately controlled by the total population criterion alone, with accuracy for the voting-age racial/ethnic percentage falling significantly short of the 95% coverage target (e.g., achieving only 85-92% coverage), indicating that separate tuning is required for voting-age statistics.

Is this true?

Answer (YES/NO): NO